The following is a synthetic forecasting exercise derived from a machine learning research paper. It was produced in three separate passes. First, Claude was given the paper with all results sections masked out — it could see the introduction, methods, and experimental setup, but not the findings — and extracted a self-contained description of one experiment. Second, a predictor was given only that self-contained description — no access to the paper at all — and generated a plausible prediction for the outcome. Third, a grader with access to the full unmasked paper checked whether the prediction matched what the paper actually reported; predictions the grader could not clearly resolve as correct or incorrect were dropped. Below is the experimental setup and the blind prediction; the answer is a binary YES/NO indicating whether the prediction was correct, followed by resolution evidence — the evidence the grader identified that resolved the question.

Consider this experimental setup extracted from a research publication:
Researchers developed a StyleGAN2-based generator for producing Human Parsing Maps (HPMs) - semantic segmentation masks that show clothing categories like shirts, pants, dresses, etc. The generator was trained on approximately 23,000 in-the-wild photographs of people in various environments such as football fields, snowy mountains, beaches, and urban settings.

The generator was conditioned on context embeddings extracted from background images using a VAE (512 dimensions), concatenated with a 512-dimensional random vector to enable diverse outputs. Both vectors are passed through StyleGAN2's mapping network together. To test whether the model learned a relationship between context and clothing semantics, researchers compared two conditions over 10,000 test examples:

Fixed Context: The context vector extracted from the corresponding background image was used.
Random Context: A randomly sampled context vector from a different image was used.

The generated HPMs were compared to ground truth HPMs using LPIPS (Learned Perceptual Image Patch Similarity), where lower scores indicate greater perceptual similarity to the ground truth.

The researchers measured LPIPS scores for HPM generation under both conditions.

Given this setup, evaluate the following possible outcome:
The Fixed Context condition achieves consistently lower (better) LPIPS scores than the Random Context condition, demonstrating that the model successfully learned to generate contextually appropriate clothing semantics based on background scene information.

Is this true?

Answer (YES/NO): YES